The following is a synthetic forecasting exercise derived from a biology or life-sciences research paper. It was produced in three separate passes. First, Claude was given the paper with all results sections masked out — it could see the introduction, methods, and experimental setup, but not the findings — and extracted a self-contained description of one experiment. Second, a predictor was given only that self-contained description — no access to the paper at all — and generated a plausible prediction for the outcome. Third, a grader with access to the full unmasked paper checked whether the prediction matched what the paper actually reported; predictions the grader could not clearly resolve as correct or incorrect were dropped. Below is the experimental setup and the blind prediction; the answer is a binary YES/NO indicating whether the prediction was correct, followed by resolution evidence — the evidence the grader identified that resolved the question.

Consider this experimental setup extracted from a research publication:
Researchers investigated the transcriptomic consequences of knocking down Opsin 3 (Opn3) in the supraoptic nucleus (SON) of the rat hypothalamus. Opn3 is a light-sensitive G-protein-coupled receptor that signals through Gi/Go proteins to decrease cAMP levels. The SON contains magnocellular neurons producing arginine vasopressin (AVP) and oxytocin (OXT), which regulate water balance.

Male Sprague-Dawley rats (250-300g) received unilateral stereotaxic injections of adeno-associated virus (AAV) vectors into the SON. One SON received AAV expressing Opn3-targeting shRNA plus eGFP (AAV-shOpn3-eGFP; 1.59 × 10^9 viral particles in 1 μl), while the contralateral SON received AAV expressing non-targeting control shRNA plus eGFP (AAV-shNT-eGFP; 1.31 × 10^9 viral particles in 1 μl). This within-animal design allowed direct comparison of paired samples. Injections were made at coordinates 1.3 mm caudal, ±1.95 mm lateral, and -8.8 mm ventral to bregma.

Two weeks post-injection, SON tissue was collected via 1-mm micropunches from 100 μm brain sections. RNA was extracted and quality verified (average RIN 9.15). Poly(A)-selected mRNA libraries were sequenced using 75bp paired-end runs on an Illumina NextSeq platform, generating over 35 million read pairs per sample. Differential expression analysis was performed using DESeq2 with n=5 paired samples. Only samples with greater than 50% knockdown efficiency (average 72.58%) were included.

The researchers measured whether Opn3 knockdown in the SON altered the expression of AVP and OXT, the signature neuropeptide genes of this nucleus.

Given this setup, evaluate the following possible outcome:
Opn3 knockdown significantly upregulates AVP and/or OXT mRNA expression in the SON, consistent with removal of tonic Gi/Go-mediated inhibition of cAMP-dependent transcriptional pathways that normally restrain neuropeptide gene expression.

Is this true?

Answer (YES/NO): NO